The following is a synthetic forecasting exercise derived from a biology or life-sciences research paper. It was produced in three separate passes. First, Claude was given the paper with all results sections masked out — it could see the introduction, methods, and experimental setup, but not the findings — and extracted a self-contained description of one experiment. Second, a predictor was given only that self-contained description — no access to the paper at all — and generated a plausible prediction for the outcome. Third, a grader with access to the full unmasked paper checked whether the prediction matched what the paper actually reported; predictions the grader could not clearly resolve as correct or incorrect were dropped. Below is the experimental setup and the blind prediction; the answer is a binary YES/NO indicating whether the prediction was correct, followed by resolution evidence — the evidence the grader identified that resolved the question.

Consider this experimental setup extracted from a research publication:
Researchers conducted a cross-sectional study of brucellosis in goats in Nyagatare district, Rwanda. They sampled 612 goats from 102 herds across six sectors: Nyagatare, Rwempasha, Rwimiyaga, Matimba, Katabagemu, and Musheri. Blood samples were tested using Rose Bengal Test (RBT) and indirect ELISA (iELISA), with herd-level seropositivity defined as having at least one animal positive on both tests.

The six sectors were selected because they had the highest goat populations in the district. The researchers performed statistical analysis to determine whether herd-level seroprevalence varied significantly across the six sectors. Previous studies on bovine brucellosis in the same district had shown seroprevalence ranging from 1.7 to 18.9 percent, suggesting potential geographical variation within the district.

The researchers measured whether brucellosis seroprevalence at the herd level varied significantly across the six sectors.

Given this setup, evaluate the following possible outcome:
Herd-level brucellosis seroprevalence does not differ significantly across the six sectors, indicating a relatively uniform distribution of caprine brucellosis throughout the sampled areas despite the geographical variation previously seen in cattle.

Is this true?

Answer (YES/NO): YES